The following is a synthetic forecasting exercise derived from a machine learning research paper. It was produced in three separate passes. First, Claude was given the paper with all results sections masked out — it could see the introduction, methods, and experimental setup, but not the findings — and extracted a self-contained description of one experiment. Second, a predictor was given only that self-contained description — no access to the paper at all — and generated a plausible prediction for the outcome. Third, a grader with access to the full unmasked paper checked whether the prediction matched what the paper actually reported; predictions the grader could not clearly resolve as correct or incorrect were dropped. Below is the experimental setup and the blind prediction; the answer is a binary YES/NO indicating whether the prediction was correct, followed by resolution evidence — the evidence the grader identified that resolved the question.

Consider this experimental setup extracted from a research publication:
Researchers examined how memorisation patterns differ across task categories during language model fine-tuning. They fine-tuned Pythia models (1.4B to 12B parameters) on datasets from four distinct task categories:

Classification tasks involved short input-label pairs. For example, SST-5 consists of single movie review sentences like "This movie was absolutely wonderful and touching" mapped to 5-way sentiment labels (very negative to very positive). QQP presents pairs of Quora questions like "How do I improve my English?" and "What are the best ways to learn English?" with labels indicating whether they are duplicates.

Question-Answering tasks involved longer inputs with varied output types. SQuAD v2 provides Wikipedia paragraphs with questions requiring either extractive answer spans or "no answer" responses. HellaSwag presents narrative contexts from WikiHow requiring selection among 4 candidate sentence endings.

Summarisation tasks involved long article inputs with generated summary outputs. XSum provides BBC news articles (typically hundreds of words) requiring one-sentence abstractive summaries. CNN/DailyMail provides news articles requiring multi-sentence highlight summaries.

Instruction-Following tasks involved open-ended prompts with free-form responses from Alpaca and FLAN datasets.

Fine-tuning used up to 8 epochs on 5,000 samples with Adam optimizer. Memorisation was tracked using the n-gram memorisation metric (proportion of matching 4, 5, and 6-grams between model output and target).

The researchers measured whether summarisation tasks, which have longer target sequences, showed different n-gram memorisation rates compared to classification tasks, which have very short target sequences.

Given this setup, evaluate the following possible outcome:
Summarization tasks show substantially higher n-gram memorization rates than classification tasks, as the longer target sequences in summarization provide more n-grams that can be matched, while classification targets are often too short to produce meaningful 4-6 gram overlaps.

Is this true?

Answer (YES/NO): YES